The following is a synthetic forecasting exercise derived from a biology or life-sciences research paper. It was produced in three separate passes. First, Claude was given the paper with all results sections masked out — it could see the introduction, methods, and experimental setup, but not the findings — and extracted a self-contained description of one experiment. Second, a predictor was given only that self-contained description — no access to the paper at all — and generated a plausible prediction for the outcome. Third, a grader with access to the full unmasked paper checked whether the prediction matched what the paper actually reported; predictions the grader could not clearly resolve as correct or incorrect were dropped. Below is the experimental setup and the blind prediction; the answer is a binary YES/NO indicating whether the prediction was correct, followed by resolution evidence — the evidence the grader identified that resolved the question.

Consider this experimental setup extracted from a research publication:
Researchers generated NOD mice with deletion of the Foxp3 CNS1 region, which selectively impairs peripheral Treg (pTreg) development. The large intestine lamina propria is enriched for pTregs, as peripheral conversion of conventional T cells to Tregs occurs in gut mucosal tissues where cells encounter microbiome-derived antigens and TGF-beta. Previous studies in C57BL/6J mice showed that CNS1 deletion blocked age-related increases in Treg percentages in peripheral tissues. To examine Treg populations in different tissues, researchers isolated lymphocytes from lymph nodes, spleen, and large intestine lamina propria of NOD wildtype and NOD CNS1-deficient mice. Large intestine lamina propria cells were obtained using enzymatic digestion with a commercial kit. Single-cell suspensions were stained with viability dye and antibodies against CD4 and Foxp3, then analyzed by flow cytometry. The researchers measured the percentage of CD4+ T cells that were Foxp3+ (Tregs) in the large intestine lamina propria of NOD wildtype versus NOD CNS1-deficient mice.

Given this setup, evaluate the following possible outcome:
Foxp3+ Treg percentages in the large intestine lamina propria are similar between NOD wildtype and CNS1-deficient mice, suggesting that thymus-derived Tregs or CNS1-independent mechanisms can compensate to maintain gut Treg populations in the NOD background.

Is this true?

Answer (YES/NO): YES